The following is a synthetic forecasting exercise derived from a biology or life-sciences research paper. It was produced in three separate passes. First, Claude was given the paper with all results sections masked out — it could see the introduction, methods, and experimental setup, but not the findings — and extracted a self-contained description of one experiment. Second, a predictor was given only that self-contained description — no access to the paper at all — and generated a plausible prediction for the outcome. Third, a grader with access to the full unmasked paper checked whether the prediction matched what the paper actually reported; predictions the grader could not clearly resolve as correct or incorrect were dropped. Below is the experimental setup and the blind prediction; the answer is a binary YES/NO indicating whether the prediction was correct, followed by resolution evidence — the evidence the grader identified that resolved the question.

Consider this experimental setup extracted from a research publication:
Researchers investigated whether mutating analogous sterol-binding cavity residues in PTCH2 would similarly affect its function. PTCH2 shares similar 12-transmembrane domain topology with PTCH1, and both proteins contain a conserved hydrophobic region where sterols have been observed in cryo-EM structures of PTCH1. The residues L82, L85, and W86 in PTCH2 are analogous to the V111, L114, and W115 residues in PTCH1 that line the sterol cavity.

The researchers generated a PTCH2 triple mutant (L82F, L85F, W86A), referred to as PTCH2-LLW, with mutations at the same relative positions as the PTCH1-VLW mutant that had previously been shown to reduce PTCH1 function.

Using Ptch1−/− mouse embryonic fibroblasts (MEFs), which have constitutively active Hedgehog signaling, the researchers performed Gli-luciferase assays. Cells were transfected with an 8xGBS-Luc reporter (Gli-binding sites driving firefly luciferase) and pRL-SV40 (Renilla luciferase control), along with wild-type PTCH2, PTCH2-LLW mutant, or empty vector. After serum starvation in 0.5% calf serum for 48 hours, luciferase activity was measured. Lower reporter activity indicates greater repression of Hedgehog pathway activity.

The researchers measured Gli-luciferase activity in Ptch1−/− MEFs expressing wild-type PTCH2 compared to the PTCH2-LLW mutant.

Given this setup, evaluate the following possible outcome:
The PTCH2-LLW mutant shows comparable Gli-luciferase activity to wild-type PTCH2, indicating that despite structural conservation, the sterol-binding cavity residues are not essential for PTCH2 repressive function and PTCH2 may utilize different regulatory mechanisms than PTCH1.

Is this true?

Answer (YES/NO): YES